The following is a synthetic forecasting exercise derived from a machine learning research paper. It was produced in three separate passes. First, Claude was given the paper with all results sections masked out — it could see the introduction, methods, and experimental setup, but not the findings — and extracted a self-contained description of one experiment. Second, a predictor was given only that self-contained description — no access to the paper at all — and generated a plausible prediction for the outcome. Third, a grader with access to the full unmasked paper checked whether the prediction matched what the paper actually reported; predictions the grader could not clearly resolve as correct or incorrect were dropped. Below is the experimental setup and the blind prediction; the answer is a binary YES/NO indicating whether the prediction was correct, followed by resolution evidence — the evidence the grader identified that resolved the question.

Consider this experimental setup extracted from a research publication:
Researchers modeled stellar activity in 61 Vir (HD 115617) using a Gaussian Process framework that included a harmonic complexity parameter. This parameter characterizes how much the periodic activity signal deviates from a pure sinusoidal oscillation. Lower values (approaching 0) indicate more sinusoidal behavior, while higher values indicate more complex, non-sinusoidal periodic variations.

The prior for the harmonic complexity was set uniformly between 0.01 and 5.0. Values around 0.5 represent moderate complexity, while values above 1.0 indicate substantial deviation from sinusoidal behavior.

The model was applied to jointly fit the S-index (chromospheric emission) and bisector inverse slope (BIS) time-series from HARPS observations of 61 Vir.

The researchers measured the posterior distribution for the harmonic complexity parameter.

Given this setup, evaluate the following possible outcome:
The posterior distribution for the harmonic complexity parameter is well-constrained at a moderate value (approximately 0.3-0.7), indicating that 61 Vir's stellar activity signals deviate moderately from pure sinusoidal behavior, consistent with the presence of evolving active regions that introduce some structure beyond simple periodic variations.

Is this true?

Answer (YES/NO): YES